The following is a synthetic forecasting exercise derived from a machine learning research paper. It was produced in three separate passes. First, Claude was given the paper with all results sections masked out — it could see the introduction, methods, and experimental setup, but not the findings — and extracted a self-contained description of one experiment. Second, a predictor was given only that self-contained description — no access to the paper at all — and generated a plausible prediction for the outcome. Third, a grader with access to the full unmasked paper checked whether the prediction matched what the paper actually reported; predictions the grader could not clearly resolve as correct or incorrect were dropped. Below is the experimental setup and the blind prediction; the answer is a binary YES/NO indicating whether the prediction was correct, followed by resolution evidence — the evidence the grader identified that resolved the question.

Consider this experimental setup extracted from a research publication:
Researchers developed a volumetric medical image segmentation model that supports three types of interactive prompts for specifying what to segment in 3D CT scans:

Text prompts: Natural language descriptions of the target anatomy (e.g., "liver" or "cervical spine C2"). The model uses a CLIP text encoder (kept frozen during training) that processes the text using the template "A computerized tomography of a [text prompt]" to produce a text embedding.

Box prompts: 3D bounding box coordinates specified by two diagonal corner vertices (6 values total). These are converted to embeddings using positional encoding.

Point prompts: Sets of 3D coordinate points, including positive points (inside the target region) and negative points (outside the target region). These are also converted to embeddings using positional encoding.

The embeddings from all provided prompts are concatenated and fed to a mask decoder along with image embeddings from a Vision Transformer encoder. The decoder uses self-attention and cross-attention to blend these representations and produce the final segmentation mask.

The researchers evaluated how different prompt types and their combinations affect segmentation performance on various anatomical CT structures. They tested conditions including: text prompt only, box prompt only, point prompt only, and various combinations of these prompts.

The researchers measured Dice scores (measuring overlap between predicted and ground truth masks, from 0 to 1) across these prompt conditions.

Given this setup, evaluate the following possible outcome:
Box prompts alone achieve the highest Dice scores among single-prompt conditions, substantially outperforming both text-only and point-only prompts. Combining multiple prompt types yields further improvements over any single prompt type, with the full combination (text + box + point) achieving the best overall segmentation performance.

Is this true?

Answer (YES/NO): NO